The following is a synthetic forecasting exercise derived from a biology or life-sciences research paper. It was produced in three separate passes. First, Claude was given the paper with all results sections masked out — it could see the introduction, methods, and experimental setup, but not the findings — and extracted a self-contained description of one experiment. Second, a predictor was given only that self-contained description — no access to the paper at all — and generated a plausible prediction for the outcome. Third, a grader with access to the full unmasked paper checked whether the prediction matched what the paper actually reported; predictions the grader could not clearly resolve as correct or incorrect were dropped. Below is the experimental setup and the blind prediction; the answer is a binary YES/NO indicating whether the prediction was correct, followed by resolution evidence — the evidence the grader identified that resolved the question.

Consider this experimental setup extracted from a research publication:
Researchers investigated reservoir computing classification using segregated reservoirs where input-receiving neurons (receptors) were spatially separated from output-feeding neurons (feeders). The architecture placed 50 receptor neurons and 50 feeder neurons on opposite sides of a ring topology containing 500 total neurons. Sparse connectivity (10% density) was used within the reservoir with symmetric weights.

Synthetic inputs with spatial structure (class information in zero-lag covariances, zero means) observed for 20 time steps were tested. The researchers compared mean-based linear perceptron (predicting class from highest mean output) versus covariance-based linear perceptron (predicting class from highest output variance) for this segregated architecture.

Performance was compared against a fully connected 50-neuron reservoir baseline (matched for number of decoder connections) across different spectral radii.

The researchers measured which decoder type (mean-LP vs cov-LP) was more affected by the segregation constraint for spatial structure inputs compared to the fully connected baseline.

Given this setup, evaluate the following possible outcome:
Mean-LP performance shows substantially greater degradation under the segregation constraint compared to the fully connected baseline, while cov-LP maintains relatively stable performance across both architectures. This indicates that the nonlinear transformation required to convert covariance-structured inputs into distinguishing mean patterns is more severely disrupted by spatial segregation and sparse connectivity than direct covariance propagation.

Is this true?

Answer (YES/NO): NO